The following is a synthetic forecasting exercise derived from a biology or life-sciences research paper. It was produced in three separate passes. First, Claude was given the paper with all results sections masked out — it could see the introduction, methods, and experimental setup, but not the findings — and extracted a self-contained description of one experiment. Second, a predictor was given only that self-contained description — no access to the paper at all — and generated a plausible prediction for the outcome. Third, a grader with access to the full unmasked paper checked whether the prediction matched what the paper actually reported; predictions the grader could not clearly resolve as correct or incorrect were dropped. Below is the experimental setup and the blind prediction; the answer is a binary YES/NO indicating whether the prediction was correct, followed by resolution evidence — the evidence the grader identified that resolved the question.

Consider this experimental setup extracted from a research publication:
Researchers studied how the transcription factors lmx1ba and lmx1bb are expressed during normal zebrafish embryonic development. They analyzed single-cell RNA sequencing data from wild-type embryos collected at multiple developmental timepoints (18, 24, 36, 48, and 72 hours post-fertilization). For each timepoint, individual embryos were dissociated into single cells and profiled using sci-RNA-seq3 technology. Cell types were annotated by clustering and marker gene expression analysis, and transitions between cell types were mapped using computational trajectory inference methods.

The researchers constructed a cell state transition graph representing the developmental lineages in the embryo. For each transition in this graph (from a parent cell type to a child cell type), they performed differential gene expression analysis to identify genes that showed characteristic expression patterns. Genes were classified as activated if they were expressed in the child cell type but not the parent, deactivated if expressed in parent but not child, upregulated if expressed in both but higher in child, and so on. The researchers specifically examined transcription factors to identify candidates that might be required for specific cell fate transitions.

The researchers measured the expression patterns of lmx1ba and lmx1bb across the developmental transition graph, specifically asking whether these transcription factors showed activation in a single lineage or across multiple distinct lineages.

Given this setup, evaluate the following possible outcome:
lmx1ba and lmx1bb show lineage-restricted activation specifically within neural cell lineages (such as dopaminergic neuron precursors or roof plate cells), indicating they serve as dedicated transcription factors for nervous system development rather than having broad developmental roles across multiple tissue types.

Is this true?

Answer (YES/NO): NO